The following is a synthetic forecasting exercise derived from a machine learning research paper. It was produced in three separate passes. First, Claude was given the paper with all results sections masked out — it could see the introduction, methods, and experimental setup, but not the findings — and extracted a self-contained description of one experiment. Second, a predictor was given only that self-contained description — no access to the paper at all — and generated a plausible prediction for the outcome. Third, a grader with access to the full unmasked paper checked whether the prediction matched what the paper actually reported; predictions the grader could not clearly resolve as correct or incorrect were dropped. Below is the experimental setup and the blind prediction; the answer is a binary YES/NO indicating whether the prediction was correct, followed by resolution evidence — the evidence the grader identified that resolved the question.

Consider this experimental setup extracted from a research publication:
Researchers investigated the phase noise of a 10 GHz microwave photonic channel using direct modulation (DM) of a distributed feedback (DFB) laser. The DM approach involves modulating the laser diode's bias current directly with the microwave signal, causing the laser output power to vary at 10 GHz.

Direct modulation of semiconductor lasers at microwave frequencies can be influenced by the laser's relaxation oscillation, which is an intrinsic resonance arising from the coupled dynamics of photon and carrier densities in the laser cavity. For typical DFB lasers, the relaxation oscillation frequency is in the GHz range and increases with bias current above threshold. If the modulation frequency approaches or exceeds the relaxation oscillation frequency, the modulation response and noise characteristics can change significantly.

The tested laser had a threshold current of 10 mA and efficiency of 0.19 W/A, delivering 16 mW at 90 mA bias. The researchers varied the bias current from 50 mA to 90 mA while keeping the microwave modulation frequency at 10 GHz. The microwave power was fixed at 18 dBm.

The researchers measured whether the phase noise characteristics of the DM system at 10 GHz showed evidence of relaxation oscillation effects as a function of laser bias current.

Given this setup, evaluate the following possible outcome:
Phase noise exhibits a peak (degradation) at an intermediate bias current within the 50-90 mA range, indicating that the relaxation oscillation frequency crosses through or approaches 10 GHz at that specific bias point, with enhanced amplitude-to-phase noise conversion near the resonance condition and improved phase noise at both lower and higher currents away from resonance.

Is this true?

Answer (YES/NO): NO